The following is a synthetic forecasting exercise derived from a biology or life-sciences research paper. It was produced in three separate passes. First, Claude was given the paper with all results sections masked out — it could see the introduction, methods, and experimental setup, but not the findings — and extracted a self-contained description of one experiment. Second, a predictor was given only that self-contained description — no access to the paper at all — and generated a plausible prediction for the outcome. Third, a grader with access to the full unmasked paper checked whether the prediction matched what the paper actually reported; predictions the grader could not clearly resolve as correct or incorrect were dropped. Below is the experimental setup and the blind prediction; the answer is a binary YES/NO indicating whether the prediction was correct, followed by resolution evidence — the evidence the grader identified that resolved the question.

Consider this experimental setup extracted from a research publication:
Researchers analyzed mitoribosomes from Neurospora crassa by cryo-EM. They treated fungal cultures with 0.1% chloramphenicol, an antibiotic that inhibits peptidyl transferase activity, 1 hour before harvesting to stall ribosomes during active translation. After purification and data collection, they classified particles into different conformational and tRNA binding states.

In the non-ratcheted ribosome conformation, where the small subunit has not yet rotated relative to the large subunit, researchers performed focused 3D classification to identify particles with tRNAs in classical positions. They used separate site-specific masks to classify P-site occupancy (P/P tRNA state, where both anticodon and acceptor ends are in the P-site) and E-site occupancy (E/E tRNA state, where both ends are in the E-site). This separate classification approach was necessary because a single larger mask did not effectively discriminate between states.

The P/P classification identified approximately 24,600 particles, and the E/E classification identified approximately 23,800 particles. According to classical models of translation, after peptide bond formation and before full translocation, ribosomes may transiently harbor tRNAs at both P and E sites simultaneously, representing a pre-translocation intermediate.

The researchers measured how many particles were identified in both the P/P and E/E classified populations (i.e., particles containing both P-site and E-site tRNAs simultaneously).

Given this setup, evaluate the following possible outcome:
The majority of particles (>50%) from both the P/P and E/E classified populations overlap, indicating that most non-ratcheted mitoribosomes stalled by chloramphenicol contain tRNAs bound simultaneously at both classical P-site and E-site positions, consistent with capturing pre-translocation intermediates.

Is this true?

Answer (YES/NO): NO